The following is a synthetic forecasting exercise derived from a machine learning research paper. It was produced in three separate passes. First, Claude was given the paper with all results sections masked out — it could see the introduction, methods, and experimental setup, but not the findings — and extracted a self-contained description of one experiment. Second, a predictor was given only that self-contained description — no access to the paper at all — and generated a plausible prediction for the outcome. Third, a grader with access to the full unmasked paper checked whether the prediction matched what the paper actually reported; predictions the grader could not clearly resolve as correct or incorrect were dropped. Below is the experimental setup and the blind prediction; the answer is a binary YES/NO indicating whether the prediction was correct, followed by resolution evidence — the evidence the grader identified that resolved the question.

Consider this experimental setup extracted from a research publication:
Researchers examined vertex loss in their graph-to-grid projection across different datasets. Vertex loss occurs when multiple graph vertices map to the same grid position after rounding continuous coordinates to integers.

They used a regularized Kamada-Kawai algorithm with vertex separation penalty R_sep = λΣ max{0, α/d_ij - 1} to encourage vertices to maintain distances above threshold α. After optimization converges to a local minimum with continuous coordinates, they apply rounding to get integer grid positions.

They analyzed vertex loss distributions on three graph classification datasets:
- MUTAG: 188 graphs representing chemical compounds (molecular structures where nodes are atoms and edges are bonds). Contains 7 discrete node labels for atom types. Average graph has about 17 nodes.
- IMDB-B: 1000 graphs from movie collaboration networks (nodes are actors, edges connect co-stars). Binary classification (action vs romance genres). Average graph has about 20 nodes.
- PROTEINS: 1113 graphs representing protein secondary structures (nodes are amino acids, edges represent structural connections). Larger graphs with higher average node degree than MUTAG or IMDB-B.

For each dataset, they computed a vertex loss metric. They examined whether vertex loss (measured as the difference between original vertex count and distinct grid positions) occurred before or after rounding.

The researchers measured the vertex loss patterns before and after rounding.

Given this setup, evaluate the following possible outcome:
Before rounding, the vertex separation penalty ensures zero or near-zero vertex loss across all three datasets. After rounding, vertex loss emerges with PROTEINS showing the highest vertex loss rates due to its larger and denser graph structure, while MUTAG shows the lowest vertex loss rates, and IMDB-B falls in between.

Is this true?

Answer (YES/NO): NO